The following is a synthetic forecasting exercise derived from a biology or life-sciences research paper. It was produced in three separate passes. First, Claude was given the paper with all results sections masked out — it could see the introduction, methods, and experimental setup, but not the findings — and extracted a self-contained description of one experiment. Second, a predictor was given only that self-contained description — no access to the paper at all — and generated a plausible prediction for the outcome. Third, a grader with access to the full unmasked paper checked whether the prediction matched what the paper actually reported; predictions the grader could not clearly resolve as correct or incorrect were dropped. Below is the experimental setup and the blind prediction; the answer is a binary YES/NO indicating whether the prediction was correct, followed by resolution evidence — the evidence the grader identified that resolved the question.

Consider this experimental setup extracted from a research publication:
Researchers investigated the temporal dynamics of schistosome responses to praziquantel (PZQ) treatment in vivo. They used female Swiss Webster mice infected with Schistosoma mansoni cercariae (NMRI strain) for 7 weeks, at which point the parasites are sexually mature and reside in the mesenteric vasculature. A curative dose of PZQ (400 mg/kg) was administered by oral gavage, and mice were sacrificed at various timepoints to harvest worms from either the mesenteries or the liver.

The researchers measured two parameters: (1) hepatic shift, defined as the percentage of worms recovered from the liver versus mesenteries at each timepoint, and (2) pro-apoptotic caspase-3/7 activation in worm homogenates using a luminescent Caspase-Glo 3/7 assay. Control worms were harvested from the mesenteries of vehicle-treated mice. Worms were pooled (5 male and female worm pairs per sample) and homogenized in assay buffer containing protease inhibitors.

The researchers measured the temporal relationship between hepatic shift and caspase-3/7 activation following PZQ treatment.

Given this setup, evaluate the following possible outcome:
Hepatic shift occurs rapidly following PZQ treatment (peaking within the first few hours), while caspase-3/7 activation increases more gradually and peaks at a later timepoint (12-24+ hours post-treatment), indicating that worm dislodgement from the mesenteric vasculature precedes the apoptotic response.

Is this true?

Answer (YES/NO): YES